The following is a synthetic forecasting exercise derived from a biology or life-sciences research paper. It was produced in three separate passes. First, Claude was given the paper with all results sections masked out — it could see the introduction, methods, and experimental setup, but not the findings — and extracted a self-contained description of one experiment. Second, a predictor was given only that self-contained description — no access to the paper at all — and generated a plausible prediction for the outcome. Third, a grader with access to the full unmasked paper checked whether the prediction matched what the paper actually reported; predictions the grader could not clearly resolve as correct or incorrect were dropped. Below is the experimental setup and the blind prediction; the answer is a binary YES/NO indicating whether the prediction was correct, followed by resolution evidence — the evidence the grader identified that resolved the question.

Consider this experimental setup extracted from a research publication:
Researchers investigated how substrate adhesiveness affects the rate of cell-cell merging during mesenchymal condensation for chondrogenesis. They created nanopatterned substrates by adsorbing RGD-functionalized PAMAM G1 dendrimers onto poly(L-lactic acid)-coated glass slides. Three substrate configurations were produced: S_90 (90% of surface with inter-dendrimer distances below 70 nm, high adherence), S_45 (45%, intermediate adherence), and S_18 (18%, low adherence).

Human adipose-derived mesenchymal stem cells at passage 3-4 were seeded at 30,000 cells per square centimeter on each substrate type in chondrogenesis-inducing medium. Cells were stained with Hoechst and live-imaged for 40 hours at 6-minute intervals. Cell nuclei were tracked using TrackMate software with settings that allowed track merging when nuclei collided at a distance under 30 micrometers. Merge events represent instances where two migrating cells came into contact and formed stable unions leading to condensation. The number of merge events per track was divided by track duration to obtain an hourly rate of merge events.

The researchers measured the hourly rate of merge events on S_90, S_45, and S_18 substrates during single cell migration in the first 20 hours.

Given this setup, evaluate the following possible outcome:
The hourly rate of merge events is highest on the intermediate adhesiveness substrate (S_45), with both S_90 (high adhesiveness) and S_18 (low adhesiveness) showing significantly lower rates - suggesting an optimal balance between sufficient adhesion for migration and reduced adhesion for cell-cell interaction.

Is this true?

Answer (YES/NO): YES